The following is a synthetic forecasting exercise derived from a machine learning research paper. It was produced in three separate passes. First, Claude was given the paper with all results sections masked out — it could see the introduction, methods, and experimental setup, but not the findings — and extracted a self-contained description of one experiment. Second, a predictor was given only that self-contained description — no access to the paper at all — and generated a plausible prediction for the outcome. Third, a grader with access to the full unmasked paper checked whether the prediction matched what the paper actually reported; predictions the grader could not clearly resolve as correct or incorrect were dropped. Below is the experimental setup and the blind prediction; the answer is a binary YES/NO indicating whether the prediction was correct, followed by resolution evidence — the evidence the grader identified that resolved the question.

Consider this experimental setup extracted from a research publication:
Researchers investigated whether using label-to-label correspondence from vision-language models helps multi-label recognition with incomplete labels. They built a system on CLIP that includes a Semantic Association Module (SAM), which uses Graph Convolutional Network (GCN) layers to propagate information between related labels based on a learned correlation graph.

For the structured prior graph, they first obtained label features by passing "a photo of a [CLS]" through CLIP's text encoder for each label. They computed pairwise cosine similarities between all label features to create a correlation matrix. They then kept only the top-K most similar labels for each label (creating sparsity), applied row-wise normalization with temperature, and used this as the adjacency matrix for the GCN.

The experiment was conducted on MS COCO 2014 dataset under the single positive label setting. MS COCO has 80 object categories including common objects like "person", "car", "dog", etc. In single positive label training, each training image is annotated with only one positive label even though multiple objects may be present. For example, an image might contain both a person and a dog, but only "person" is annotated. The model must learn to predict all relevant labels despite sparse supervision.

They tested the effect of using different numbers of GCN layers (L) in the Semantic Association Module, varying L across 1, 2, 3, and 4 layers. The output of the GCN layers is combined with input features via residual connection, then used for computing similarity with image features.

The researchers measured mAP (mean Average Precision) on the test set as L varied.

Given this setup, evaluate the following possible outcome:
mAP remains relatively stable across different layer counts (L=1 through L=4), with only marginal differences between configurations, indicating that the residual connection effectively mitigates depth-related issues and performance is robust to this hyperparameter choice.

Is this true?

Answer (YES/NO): NO